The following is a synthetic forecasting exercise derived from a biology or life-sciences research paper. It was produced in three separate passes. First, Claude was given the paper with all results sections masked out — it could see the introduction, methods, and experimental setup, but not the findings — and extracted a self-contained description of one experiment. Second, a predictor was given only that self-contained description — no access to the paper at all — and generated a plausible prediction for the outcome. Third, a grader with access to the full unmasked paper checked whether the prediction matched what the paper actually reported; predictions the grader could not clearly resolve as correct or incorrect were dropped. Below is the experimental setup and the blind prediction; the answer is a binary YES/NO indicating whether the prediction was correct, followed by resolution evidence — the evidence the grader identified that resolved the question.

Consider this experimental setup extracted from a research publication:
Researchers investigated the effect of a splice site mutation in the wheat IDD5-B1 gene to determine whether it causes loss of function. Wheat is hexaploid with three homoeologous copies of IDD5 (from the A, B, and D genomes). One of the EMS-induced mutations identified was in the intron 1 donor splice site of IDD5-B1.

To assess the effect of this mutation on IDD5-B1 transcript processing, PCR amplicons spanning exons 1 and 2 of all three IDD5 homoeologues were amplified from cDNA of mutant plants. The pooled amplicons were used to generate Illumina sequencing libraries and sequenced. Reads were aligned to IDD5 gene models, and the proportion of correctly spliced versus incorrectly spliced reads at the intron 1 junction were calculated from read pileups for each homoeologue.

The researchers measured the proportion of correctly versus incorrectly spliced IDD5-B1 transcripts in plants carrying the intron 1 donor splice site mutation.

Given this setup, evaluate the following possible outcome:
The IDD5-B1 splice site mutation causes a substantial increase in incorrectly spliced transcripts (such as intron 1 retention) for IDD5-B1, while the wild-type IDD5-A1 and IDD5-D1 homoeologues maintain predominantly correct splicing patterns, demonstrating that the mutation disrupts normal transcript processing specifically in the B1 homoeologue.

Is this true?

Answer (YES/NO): YES